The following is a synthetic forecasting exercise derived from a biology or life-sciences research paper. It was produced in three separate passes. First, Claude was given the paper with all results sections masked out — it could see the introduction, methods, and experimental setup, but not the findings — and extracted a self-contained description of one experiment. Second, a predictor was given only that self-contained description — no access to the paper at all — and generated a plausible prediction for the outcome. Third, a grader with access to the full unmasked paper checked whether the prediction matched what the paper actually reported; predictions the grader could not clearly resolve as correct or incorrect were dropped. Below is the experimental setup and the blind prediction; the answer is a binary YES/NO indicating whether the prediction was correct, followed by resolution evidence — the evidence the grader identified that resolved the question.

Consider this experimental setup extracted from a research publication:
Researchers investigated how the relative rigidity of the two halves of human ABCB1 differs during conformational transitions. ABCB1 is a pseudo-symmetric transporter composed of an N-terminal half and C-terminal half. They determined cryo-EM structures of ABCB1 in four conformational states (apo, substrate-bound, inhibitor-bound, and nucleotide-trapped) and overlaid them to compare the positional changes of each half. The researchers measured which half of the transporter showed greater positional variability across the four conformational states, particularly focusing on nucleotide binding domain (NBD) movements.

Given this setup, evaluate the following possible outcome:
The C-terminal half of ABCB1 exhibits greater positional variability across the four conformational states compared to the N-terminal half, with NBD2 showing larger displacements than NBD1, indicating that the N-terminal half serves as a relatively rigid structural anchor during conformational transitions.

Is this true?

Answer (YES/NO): NO